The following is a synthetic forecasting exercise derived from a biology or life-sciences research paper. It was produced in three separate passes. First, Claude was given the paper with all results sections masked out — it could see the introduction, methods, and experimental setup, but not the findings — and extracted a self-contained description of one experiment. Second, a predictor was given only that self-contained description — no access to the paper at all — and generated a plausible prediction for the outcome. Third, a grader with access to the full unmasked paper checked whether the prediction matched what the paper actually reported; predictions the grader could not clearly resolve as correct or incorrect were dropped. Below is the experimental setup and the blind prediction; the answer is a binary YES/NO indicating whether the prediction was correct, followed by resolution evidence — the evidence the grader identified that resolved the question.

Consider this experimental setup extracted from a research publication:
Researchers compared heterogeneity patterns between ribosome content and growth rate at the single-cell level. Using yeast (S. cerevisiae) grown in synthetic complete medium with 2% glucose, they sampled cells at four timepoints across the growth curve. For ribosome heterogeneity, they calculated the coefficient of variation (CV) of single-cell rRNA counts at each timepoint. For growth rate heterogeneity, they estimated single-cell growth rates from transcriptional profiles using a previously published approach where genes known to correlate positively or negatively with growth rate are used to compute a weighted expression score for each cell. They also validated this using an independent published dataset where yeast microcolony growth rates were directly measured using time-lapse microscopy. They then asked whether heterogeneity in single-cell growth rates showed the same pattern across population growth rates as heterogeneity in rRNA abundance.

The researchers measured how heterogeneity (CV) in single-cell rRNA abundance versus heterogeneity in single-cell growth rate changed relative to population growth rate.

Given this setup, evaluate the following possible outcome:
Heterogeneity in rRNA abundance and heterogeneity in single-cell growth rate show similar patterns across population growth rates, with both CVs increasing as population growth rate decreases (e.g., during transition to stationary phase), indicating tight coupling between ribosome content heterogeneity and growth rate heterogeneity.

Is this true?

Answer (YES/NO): NO